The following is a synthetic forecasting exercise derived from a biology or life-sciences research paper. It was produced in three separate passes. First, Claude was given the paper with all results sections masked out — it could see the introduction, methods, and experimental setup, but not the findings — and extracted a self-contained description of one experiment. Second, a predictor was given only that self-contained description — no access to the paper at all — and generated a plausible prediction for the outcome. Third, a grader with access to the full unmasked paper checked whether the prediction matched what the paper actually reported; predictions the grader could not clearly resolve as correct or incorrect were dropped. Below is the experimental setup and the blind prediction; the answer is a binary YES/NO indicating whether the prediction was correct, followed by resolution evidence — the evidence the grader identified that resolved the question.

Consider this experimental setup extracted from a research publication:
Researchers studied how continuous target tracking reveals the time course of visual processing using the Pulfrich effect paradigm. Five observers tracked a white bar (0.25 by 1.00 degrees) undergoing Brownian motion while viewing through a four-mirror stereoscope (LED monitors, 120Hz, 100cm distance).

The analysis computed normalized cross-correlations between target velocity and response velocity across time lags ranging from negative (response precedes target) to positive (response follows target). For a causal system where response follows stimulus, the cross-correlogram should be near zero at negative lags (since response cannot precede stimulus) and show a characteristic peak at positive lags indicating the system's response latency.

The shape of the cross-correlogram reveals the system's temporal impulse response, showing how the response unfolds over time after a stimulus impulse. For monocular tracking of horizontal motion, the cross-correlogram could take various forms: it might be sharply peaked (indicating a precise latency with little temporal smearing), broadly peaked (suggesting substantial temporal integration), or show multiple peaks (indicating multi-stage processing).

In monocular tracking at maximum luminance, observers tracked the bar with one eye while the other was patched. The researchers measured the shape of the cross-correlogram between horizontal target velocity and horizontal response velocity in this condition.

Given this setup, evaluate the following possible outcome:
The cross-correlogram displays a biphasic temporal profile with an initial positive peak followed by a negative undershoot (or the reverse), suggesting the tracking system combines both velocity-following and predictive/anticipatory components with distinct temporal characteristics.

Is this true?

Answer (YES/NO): NO